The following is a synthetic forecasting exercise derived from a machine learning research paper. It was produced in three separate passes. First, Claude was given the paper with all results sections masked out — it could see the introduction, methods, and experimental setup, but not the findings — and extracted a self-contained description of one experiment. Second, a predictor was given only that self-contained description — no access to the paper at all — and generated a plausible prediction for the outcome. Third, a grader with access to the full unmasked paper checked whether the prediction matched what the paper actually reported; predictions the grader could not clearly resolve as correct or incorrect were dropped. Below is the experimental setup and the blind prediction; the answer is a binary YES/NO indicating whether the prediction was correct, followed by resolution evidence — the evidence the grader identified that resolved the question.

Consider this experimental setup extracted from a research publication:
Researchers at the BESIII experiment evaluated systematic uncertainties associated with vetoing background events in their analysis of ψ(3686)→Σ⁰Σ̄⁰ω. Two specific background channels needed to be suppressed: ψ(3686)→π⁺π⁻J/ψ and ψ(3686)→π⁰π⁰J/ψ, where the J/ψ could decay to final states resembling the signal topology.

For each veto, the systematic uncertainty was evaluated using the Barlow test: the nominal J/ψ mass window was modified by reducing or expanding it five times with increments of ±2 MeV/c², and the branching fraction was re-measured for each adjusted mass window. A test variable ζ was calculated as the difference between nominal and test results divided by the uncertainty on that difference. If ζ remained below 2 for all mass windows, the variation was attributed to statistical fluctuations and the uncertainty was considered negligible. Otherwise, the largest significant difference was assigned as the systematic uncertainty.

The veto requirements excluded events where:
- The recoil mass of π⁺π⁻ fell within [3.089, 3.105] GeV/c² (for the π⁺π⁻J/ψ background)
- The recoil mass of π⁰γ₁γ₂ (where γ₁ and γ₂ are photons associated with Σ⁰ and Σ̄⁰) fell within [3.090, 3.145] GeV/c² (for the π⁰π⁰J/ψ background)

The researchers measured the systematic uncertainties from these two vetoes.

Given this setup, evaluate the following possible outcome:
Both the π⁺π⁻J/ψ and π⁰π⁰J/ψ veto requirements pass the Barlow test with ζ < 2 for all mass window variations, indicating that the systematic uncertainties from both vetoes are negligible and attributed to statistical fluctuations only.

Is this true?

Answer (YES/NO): NO